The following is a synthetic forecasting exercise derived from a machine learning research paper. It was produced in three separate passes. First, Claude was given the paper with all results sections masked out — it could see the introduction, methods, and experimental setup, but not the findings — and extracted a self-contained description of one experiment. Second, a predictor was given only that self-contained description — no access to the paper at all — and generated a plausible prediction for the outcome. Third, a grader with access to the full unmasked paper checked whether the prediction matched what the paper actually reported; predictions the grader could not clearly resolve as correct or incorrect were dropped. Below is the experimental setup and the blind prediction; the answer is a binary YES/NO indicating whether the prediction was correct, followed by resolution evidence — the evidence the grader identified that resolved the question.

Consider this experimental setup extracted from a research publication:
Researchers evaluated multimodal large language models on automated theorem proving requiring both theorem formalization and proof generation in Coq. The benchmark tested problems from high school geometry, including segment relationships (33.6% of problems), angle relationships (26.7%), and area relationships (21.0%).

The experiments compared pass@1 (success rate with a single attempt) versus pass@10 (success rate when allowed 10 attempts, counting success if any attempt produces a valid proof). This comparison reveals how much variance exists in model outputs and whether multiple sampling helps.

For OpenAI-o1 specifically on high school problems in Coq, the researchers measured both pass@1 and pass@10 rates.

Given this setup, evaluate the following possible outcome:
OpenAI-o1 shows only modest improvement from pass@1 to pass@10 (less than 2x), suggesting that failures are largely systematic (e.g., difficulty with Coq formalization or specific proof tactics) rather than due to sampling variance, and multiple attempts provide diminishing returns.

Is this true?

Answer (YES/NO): NO